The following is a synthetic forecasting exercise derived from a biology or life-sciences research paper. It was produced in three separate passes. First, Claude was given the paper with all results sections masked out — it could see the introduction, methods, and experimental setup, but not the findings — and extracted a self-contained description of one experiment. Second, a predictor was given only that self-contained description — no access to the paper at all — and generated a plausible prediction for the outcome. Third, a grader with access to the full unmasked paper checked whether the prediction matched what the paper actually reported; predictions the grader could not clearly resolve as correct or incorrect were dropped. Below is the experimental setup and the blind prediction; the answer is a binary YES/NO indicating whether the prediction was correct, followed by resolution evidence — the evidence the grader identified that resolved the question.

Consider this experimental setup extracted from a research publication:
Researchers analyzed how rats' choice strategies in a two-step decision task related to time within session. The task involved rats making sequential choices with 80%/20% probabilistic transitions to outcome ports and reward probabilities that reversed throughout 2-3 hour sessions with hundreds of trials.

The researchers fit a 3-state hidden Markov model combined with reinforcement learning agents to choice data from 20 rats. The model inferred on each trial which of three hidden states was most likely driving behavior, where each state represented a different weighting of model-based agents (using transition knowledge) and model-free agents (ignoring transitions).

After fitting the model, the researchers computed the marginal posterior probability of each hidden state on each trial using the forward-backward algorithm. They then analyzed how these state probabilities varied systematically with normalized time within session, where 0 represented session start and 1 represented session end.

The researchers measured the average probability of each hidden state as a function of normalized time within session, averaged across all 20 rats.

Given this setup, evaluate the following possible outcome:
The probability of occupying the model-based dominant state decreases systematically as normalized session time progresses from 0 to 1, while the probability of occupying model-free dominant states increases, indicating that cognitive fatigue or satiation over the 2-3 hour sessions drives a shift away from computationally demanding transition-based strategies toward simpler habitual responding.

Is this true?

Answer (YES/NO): NO